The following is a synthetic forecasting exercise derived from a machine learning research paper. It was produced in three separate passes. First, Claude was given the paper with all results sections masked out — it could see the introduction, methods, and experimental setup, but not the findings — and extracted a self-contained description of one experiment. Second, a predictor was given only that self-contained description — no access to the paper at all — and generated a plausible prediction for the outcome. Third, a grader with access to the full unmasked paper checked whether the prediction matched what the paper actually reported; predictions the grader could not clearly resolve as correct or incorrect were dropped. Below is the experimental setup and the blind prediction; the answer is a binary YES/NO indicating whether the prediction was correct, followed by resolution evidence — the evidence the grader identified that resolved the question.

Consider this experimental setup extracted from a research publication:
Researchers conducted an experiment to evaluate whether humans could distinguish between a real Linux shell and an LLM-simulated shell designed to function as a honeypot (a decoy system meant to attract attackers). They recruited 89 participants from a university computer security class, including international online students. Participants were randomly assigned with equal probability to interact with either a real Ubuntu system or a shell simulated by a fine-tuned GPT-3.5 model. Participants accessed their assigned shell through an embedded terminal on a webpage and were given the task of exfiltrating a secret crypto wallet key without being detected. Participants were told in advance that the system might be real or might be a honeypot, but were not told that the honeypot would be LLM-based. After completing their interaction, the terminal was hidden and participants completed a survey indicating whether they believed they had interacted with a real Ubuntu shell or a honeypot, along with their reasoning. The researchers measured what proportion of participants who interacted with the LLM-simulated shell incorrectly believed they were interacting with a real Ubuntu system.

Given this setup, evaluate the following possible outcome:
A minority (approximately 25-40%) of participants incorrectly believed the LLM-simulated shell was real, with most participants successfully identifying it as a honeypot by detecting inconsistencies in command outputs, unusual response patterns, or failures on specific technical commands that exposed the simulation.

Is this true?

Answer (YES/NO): YES